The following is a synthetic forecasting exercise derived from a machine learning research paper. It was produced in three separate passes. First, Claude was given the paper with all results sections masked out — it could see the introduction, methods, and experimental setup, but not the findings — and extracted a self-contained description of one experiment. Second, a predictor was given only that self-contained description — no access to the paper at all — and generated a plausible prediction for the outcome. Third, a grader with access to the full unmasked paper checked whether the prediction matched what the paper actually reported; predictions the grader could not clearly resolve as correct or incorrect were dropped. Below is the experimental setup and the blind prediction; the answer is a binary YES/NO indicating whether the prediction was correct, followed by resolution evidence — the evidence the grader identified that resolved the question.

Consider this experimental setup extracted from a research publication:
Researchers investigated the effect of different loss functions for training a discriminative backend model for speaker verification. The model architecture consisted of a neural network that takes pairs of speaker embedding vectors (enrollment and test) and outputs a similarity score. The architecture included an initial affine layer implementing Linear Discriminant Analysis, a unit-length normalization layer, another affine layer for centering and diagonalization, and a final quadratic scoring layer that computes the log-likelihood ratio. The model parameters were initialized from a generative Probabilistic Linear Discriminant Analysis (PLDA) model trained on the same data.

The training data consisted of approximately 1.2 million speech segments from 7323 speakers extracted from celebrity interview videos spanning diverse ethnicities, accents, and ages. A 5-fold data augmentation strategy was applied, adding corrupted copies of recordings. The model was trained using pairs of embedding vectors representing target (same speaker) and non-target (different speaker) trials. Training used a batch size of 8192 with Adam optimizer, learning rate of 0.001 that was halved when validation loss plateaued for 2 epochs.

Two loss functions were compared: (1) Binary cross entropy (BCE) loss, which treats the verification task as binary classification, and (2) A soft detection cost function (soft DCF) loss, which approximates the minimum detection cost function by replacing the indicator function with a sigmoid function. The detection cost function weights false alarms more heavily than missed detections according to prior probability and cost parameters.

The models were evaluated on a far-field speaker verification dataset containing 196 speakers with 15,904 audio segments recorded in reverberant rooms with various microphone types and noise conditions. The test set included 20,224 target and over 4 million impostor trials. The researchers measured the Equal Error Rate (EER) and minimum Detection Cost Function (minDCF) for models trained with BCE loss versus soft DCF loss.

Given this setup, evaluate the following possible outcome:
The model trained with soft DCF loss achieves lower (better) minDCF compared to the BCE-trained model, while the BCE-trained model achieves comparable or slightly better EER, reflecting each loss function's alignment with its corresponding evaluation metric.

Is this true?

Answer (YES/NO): NO